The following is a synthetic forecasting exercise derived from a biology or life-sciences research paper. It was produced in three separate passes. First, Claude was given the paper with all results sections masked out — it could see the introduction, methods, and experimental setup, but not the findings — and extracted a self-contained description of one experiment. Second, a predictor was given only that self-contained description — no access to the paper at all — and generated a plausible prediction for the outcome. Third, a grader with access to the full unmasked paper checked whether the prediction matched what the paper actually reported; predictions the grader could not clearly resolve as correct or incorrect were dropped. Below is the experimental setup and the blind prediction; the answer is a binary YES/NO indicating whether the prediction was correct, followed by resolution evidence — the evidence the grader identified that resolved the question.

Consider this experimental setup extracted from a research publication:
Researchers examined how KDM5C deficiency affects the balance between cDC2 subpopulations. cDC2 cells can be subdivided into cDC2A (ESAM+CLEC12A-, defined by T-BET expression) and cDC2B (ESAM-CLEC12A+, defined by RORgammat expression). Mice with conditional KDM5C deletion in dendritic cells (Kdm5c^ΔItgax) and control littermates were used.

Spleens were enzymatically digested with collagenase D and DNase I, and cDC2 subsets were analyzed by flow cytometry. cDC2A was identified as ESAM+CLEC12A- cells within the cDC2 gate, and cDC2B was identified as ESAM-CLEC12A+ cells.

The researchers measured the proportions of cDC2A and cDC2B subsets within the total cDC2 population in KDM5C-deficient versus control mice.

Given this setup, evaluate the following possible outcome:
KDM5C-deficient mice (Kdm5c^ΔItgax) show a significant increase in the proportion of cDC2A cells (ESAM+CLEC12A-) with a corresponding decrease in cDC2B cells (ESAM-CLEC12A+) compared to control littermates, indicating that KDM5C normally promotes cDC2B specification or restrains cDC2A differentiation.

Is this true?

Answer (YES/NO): NO